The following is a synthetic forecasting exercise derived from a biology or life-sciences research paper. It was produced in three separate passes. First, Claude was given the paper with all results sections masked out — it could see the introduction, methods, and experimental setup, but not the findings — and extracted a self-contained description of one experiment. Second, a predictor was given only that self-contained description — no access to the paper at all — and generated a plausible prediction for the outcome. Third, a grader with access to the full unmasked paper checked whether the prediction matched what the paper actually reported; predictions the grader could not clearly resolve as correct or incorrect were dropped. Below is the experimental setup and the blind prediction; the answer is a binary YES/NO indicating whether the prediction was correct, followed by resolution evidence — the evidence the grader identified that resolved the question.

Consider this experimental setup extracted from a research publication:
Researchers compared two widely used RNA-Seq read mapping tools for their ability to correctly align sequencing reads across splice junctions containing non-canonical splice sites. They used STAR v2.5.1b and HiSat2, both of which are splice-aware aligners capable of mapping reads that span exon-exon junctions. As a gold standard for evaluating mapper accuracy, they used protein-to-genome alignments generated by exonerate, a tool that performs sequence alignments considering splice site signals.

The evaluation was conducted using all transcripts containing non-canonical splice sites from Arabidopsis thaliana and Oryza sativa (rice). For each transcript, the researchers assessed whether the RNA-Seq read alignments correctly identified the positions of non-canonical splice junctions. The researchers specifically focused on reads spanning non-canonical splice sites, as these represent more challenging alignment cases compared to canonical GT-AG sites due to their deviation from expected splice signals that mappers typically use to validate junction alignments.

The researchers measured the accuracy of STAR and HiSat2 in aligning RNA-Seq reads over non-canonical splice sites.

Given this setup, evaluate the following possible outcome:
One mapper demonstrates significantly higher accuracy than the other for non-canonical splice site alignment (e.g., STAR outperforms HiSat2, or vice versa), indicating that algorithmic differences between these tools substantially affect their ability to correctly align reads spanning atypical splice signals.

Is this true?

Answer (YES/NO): NO